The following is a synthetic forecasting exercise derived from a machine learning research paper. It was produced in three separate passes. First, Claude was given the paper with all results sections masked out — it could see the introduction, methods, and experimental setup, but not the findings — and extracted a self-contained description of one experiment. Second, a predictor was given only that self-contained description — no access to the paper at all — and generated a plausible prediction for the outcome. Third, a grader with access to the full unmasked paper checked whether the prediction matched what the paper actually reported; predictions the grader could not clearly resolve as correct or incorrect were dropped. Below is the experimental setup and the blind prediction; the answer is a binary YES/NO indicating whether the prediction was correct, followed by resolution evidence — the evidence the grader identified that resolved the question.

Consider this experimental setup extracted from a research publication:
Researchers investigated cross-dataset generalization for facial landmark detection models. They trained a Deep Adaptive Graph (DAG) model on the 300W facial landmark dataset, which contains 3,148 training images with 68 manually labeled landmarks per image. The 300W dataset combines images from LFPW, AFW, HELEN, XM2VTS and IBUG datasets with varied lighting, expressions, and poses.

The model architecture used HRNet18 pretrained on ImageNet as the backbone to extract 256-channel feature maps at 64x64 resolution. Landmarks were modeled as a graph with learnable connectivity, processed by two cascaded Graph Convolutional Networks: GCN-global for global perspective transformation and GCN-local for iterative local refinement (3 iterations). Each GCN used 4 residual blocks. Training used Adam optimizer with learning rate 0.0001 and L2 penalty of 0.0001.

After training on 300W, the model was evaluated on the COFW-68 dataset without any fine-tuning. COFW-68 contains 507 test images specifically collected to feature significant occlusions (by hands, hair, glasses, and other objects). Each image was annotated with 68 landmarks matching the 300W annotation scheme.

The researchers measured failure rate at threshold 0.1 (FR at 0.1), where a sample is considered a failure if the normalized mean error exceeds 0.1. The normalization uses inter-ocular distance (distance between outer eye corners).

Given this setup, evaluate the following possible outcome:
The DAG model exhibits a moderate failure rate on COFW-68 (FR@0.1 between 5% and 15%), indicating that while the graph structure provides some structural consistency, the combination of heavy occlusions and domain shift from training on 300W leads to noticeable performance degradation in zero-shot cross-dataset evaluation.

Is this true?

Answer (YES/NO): NO